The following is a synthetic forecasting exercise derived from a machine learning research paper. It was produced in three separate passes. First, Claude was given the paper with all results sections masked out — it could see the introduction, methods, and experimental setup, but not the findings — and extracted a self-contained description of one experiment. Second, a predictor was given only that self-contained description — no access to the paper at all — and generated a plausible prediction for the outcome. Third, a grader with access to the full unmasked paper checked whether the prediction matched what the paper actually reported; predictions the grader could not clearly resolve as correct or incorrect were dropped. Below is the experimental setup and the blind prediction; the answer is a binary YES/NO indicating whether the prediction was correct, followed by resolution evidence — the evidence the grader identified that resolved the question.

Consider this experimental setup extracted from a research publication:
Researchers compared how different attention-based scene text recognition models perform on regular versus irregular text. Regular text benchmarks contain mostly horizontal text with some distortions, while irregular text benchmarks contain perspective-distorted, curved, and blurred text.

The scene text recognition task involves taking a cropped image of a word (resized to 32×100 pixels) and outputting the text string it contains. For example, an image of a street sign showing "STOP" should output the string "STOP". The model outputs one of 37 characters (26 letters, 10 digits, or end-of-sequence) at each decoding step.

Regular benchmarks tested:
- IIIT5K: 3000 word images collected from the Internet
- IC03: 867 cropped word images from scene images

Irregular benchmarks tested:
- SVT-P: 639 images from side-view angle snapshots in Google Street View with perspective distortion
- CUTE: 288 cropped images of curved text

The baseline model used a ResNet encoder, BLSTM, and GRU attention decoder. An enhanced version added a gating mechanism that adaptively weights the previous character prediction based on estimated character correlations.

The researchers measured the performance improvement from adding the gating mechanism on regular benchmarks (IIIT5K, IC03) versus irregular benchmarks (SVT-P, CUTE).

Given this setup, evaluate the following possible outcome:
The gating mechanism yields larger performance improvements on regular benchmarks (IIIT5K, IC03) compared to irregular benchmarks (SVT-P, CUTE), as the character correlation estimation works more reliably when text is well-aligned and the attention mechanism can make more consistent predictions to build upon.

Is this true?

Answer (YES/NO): NO